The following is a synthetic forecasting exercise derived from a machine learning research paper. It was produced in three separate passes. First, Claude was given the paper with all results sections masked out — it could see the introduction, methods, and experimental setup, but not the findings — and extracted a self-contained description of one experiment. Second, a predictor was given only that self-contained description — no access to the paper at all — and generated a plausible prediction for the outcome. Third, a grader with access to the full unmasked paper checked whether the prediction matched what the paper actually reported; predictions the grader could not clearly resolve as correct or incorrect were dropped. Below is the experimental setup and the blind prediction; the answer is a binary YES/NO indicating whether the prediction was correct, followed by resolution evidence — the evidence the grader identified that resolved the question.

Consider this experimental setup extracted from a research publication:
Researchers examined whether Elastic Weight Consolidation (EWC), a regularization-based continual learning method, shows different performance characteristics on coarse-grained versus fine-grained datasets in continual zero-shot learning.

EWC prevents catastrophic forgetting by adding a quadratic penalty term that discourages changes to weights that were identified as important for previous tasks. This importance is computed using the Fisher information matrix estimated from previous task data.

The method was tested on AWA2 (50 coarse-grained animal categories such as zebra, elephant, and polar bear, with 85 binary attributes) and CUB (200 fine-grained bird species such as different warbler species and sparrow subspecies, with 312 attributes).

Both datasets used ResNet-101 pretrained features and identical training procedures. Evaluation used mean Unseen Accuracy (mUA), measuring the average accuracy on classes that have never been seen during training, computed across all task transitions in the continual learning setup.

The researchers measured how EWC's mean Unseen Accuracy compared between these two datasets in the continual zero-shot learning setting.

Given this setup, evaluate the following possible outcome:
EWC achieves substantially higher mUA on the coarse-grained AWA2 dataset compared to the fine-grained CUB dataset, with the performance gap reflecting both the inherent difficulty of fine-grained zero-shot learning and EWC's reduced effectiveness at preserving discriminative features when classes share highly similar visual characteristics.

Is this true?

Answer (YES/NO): YES